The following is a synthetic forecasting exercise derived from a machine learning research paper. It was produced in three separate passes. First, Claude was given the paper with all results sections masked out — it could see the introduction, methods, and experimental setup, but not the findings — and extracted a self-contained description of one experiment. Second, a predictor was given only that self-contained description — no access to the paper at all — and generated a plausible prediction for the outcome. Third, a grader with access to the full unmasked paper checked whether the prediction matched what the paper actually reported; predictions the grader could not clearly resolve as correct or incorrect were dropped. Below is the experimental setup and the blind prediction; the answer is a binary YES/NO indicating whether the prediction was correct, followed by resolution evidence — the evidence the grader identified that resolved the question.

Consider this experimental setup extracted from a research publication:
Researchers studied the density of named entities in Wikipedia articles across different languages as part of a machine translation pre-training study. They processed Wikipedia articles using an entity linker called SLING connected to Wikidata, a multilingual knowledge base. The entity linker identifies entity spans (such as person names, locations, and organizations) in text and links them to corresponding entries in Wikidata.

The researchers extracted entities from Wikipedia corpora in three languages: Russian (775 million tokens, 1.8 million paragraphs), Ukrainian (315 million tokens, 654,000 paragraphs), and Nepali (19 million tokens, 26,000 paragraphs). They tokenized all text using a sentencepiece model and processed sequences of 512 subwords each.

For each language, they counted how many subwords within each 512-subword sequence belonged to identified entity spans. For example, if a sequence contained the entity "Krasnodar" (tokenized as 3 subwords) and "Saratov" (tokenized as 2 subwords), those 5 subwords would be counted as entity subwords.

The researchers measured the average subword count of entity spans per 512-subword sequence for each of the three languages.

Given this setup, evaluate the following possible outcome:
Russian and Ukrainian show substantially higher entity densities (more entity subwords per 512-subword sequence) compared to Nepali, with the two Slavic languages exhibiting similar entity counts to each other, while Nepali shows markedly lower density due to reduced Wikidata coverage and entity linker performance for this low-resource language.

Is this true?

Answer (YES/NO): NO